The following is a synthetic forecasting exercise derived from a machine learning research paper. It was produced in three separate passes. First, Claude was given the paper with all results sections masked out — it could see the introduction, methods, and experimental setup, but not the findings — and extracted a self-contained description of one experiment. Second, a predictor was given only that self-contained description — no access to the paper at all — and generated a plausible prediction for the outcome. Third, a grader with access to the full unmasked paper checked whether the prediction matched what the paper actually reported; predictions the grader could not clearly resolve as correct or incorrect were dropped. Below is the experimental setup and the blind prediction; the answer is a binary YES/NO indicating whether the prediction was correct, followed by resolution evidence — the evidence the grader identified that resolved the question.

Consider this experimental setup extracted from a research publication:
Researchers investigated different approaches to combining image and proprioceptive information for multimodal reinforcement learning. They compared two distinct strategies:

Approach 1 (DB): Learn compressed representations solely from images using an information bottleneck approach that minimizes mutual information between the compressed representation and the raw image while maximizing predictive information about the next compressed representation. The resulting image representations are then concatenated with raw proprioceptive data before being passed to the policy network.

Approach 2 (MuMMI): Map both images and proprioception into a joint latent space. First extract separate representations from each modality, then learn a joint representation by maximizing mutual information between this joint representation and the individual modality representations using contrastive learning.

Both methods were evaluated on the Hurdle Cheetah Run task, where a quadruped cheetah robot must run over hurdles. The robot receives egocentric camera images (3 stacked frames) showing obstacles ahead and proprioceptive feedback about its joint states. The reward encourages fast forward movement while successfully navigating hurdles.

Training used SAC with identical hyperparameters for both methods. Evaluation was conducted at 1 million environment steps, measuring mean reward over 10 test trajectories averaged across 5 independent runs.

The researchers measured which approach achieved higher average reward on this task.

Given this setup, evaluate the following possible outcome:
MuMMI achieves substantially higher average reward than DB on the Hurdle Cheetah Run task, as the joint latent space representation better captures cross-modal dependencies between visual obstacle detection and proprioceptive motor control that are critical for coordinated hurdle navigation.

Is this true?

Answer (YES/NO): NO